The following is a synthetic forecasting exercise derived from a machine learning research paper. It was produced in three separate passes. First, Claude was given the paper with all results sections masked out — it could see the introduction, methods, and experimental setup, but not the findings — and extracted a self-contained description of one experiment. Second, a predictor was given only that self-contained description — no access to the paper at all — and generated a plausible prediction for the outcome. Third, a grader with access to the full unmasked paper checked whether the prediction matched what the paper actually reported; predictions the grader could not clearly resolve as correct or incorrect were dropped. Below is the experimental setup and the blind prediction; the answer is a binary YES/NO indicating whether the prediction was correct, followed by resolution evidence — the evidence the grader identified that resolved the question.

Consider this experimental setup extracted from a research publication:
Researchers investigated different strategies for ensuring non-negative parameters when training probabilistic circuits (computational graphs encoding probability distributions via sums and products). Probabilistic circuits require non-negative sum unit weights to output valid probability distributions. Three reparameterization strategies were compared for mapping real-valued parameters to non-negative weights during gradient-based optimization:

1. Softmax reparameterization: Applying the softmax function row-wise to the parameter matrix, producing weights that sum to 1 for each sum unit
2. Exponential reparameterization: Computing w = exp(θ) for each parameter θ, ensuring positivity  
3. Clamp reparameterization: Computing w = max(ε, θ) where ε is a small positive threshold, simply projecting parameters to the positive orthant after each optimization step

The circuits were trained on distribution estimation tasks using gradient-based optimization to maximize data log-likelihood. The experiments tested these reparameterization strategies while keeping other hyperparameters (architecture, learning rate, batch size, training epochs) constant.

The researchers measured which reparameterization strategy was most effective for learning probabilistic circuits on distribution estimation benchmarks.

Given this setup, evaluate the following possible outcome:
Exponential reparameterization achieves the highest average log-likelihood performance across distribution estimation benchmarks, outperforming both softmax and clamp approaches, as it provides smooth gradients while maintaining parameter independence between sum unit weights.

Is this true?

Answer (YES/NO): NO